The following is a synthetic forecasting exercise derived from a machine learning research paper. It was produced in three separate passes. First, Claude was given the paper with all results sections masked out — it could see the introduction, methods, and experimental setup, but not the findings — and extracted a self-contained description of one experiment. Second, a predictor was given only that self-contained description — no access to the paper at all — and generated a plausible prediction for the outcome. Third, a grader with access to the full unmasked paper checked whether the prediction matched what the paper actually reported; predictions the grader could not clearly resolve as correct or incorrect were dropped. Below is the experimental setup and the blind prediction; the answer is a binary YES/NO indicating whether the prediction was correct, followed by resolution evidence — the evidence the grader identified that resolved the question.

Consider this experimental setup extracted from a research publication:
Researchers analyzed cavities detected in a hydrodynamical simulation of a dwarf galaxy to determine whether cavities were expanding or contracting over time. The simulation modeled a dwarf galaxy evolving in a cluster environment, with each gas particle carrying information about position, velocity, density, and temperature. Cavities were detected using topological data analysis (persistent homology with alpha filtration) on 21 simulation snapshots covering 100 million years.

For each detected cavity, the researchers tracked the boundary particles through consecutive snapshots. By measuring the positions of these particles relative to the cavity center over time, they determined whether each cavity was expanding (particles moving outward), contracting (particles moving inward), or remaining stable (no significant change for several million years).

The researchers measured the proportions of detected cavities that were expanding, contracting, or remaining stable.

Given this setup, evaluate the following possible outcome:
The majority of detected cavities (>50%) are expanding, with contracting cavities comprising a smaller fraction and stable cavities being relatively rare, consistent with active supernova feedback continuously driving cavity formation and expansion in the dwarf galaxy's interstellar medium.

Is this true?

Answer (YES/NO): YES